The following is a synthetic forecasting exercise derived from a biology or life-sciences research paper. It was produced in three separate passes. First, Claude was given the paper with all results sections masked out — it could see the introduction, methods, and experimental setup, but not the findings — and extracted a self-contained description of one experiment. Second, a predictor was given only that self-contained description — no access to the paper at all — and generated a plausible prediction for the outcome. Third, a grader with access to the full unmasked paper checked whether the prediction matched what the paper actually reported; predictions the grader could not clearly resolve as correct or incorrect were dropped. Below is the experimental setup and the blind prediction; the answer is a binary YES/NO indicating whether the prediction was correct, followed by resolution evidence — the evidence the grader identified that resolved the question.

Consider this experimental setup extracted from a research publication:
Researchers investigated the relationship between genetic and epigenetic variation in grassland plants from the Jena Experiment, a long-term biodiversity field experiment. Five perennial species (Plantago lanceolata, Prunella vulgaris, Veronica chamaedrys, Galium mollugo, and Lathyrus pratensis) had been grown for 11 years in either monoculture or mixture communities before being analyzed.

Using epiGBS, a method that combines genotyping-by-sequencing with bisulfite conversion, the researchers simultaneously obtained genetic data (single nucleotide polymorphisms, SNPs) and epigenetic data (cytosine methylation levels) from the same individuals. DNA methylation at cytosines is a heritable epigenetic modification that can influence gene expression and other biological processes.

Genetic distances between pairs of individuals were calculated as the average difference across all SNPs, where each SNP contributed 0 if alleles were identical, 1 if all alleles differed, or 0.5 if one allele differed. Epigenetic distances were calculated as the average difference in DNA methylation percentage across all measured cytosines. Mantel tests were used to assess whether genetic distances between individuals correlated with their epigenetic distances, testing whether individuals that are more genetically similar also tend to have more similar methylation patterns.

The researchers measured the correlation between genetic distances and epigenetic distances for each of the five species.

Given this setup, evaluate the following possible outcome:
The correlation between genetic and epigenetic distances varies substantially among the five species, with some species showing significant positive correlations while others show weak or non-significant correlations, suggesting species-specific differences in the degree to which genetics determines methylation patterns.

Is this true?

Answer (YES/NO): YES